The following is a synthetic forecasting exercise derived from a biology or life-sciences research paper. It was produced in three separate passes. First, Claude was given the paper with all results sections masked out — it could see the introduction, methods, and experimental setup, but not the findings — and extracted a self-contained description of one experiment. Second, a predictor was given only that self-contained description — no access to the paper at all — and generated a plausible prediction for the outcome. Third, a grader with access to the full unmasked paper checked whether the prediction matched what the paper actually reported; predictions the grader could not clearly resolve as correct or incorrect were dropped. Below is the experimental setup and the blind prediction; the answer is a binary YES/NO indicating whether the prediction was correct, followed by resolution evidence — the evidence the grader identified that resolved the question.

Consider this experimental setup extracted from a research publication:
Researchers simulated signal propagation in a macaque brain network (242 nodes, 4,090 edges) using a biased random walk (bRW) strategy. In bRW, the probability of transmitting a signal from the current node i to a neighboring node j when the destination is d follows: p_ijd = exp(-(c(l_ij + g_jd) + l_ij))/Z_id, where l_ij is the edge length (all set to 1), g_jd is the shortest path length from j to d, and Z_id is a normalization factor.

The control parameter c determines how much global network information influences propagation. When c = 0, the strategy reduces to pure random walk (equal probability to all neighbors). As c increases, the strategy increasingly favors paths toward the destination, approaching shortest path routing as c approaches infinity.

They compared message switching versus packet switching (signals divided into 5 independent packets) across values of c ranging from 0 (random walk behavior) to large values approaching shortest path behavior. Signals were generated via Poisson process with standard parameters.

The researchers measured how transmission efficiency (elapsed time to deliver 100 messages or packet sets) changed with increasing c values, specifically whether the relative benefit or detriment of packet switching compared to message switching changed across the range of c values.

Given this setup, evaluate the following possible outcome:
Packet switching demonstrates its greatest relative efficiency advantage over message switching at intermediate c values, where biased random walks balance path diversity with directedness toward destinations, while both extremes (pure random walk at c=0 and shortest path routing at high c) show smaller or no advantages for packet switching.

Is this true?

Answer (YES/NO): YES